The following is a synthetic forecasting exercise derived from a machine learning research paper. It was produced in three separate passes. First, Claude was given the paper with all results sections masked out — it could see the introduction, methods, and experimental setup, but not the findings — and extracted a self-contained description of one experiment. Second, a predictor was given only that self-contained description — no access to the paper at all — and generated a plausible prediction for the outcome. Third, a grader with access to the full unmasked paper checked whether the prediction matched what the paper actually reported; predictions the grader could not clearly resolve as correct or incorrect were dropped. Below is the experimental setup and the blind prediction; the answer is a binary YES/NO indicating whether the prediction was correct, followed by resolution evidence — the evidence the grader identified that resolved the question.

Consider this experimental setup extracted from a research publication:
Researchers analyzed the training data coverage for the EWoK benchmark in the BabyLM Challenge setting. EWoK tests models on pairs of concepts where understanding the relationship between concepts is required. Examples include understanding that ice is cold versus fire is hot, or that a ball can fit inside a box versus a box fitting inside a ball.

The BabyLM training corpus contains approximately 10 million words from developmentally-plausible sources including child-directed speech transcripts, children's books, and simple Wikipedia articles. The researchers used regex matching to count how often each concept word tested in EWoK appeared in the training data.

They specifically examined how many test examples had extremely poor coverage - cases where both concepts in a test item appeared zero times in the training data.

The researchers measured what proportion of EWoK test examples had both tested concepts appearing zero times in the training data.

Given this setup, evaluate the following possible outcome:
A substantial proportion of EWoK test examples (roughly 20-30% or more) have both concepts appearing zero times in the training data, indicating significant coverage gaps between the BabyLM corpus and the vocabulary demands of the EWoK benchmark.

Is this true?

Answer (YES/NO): NO